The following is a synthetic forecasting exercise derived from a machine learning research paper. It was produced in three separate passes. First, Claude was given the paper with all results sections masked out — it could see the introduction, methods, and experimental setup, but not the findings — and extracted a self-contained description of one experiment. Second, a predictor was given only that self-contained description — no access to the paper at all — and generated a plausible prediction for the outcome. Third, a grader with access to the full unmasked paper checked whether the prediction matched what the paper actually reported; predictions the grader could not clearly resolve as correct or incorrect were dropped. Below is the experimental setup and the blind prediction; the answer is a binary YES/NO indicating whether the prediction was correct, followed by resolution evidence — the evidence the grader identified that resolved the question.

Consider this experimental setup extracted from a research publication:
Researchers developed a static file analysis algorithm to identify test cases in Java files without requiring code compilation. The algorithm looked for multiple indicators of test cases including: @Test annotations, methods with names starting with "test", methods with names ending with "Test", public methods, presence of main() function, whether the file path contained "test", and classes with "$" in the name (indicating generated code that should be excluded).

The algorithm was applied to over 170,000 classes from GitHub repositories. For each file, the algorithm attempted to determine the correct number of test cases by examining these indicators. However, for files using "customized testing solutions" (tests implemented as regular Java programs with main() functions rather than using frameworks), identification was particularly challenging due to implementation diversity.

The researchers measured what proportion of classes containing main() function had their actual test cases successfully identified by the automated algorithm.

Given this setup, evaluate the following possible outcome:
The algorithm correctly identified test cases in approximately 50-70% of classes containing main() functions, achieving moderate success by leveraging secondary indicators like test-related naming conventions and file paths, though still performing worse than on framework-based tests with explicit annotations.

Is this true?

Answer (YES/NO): NO